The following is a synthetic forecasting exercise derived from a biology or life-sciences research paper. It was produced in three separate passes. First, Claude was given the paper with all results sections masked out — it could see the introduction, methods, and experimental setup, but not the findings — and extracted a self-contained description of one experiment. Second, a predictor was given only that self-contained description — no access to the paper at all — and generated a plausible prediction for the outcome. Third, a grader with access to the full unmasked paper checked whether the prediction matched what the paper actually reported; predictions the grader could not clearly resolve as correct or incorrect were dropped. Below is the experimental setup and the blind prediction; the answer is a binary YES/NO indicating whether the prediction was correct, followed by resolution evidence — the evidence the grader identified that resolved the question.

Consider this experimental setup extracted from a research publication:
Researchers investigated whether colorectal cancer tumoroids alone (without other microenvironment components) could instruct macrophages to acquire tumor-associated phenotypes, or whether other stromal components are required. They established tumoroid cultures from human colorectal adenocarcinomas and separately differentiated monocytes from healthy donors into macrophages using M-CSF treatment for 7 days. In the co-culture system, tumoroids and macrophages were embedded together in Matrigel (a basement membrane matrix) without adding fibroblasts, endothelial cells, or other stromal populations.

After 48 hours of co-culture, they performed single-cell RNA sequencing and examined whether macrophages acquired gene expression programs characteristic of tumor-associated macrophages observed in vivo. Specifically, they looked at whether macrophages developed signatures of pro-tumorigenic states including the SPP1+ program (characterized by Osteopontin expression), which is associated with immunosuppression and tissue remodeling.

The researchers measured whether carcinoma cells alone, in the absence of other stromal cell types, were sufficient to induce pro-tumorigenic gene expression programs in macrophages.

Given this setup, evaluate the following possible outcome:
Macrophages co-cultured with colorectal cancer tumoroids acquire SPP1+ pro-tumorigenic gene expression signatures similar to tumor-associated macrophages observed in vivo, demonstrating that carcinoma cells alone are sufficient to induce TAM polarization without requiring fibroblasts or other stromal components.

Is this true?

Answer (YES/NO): YES